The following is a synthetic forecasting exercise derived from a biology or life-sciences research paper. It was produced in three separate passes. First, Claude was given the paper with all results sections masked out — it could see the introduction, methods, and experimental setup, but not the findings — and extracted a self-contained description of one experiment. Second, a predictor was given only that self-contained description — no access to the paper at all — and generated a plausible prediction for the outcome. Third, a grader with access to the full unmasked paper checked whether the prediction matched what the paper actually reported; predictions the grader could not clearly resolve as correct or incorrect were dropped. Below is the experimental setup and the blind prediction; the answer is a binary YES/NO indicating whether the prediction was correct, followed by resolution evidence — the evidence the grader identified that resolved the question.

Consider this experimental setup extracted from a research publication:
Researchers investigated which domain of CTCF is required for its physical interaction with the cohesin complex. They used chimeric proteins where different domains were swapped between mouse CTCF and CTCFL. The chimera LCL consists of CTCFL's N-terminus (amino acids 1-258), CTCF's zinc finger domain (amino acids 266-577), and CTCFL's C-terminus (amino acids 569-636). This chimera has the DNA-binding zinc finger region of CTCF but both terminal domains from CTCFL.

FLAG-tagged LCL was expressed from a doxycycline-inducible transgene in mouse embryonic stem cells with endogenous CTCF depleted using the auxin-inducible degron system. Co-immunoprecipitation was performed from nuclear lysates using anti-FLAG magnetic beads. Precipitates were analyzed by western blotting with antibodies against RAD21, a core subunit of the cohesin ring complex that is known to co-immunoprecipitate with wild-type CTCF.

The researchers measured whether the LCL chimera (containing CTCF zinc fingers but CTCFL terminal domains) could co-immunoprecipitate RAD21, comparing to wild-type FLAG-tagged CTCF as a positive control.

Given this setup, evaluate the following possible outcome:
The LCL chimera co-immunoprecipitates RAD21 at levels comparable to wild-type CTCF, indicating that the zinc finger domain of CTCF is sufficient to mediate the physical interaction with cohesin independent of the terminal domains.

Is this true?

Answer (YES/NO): NO